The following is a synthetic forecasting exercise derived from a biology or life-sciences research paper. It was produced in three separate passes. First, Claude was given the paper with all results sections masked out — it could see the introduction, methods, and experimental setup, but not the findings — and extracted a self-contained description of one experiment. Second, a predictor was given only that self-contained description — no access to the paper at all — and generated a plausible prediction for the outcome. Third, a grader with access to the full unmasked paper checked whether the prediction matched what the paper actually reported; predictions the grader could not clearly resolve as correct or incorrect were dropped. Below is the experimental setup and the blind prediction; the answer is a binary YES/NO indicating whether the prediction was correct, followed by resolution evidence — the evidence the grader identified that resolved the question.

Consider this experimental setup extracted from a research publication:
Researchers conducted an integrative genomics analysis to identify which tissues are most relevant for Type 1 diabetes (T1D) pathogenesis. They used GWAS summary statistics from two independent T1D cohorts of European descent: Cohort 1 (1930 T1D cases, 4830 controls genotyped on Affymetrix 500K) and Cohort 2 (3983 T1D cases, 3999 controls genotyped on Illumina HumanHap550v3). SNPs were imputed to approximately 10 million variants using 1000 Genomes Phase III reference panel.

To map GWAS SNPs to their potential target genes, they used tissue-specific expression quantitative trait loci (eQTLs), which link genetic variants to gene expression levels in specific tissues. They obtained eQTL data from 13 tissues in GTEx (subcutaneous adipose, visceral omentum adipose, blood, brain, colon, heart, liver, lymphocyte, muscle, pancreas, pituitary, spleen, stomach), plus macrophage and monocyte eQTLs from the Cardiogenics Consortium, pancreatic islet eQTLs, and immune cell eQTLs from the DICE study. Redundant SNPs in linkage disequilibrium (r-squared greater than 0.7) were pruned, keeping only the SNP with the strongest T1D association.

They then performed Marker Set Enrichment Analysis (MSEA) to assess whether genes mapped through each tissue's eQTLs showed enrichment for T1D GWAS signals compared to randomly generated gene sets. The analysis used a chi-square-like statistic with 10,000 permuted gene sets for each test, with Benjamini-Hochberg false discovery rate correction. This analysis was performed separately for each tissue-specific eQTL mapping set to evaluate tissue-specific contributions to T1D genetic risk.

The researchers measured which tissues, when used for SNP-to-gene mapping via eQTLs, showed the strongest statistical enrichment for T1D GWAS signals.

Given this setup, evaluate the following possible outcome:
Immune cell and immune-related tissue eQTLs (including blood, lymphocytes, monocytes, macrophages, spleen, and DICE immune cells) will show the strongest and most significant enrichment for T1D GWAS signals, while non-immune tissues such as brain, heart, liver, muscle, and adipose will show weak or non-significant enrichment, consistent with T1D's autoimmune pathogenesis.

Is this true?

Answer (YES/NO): NO